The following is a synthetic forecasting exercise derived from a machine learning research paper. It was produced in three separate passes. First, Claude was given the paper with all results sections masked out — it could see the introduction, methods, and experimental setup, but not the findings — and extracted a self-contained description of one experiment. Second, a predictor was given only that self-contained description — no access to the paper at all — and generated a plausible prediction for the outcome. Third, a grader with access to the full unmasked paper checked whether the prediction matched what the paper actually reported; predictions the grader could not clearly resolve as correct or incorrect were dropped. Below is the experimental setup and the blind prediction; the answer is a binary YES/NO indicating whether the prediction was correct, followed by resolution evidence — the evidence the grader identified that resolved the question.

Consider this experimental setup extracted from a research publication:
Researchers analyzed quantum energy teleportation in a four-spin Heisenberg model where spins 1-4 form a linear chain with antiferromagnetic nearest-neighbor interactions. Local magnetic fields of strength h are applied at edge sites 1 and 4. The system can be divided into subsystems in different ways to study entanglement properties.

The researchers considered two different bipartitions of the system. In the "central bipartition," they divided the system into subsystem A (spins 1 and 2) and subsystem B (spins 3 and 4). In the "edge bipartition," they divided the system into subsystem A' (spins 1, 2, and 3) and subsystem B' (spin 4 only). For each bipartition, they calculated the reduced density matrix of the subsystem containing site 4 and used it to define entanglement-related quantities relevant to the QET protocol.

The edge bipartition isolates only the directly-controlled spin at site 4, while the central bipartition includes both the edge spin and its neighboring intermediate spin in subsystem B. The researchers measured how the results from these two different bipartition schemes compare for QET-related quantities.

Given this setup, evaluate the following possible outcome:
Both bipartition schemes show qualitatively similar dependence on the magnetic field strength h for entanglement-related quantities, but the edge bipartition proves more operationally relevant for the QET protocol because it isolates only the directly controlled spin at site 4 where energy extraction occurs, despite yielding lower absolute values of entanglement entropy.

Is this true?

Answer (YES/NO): NO